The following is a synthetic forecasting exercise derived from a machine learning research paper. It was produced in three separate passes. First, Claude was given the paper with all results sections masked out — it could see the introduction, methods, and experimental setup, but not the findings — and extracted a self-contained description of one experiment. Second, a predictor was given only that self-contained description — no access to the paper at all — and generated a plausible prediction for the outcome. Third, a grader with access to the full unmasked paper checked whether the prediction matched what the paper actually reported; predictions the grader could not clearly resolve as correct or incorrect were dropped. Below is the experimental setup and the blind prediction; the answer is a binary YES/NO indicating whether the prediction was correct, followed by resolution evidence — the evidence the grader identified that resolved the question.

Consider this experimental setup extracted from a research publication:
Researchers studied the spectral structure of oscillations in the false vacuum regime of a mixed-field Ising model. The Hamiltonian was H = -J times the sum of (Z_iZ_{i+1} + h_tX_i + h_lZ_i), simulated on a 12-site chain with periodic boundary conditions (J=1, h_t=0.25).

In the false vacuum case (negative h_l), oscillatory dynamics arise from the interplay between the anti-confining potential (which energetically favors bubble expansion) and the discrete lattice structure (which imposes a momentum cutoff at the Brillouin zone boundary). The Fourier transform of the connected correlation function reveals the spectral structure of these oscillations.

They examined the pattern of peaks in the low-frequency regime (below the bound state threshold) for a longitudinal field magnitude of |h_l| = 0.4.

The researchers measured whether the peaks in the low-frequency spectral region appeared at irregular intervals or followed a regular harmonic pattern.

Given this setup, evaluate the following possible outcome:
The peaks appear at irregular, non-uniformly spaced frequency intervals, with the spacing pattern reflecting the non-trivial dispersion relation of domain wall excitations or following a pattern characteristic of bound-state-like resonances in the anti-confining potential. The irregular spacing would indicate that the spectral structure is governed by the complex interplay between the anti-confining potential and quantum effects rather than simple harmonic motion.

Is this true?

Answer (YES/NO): NO